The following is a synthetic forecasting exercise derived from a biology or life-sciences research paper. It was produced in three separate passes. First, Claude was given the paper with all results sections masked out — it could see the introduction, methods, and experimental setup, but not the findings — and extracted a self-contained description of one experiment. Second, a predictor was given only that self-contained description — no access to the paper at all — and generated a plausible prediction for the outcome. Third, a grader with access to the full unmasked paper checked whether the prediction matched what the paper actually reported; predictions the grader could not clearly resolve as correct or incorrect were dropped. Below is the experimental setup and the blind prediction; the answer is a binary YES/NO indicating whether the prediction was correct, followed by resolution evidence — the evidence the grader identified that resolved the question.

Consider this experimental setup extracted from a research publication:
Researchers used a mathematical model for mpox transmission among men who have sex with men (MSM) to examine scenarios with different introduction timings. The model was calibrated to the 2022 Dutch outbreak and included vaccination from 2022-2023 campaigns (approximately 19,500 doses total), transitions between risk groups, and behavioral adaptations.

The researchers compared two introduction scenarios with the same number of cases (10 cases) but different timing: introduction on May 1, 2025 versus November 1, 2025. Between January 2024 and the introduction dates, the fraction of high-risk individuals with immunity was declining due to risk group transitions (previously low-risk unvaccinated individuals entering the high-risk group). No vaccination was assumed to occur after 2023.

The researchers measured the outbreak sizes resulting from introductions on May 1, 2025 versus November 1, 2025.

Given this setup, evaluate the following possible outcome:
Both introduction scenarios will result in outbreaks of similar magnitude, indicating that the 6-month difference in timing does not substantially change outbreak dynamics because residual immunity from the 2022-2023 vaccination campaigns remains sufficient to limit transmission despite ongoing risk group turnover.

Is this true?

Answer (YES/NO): NO